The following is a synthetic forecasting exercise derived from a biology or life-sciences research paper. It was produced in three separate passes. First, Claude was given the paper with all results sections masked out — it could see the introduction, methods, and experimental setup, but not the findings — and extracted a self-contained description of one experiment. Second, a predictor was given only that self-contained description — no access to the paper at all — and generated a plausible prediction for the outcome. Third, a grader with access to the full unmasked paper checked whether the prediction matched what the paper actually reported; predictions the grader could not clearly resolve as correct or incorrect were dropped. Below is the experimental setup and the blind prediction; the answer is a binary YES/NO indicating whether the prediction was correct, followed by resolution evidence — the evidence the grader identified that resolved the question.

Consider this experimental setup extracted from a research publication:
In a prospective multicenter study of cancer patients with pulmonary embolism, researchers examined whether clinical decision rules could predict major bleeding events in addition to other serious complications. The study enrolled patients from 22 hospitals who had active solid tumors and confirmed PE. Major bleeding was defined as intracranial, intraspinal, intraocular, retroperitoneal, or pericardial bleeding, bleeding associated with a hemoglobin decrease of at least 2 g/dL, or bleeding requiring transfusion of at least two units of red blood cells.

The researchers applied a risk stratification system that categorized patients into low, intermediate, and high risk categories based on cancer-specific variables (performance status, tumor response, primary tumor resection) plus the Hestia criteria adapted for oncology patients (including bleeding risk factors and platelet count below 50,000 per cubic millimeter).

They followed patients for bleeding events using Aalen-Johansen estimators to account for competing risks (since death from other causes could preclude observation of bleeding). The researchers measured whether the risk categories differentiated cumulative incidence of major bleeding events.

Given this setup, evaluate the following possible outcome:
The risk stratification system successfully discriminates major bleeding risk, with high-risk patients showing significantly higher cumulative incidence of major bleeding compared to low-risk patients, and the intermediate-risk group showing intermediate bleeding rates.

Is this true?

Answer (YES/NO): NO